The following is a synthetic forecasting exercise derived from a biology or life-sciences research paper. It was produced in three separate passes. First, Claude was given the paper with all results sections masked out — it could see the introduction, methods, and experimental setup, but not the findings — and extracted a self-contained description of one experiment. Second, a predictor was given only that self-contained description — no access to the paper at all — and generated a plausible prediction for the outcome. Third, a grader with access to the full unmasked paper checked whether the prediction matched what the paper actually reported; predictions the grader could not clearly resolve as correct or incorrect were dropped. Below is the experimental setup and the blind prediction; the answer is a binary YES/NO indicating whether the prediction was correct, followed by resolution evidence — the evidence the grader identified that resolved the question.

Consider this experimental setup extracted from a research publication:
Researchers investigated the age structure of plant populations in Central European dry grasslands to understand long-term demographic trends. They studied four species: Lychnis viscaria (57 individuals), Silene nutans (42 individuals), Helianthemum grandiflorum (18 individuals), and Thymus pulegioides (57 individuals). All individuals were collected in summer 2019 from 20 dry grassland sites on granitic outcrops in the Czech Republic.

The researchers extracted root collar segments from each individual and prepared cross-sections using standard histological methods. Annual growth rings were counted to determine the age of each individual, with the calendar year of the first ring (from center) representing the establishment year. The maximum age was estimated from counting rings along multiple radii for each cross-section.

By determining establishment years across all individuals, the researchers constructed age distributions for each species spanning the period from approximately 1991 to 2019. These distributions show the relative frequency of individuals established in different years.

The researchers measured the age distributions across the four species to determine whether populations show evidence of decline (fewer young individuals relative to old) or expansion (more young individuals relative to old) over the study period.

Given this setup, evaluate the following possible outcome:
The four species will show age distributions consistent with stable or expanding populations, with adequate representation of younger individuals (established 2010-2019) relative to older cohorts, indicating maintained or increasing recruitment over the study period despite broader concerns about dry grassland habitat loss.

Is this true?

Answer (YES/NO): NO